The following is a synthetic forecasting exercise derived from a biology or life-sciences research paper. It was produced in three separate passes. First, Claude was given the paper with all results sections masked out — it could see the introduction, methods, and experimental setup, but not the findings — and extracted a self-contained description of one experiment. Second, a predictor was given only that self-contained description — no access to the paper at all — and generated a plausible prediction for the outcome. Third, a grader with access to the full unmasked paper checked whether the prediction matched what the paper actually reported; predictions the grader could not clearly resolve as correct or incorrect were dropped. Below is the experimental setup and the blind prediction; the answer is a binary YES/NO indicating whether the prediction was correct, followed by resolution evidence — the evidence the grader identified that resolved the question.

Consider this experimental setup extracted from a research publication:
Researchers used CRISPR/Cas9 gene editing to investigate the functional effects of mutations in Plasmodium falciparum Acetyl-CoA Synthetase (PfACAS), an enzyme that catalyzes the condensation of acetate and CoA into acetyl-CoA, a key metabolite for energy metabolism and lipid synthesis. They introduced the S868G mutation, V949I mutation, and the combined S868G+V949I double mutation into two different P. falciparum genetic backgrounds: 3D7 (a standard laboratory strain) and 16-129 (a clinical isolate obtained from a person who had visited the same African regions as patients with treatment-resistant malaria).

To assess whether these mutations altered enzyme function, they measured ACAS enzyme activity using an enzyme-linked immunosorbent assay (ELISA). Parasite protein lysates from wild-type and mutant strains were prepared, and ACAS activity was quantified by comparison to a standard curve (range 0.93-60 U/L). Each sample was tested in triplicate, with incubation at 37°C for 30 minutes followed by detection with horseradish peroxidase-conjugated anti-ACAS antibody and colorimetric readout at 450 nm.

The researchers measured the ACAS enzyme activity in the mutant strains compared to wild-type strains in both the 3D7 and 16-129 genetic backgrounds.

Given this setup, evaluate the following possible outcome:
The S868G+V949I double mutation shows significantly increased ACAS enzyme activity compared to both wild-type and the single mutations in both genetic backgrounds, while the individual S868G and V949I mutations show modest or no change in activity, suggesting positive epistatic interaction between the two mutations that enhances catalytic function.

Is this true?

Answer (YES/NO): NO